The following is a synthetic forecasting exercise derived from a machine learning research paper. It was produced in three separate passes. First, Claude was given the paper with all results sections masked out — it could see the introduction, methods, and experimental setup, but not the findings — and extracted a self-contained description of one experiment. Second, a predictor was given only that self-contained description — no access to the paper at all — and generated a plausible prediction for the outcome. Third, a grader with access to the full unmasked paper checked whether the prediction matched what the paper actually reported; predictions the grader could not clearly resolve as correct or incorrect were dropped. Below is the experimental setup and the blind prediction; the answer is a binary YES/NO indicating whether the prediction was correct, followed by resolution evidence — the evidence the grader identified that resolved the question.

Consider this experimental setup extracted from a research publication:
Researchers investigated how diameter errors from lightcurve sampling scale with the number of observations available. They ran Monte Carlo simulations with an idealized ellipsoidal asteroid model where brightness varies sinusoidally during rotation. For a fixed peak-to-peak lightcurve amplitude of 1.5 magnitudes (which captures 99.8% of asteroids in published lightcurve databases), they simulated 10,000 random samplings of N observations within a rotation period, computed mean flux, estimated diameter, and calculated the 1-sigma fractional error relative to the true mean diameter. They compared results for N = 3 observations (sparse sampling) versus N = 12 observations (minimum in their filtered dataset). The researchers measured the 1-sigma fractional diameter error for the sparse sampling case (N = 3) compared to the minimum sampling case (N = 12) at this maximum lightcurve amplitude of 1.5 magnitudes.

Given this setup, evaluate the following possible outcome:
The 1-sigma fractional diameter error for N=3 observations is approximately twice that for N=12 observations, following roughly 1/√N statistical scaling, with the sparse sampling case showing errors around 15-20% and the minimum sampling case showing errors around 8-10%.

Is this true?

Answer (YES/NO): NO